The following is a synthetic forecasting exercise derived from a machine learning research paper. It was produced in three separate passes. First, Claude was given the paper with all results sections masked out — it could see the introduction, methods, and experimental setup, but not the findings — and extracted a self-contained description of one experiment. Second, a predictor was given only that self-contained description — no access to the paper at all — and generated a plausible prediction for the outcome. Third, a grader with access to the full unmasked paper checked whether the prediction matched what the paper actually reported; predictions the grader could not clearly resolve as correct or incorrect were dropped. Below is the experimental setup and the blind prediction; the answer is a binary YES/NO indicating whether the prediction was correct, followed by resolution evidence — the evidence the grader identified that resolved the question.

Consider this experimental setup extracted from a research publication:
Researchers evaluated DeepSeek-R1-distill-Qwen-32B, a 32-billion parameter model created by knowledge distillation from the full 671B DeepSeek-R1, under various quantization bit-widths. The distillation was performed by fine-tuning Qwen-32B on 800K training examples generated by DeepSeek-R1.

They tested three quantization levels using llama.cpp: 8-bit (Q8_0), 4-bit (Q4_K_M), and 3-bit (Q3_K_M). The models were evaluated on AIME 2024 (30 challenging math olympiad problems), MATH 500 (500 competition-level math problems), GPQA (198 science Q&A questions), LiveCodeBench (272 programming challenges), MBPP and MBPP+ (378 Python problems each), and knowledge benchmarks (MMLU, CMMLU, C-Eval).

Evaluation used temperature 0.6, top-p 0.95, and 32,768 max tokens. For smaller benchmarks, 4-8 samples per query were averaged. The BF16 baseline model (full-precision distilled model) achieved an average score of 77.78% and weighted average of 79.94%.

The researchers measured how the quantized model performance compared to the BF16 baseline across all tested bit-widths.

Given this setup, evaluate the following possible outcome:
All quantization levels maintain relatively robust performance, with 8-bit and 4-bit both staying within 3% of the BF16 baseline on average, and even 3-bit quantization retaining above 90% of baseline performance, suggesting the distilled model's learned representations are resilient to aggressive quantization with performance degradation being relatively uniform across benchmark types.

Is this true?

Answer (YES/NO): YES